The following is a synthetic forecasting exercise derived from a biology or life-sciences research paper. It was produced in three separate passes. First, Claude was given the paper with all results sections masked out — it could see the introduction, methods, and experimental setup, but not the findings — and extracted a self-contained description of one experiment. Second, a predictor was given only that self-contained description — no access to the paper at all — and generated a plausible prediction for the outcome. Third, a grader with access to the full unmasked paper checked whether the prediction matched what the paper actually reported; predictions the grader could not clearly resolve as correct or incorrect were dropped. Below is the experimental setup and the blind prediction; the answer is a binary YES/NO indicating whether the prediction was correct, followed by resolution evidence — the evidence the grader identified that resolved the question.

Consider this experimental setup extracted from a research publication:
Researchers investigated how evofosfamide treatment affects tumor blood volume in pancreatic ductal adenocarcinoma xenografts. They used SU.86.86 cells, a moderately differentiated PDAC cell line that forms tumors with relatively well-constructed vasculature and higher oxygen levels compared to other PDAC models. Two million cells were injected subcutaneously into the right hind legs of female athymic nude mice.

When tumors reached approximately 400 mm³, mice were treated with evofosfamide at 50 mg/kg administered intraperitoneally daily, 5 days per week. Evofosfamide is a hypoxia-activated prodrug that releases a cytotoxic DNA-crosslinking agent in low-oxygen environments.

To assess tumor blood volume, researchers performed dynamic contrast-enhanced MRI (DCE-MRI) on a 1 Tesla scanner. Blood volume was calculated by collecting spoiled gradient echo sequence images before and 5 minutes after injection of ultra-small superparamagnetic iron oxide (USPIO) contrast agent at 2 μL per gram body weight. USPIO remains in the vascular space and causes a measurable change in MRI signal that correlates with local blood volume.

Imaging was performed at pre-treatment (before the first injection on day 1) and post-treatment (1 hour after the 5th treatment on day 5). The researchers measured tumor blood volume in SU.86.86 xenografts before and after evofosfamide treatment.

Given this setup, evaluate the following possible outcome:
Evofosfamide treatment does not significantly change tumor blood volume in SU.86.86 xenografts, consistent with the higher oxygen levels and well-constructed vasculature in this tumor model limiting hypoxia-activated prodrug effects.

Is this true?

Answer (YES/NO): NO